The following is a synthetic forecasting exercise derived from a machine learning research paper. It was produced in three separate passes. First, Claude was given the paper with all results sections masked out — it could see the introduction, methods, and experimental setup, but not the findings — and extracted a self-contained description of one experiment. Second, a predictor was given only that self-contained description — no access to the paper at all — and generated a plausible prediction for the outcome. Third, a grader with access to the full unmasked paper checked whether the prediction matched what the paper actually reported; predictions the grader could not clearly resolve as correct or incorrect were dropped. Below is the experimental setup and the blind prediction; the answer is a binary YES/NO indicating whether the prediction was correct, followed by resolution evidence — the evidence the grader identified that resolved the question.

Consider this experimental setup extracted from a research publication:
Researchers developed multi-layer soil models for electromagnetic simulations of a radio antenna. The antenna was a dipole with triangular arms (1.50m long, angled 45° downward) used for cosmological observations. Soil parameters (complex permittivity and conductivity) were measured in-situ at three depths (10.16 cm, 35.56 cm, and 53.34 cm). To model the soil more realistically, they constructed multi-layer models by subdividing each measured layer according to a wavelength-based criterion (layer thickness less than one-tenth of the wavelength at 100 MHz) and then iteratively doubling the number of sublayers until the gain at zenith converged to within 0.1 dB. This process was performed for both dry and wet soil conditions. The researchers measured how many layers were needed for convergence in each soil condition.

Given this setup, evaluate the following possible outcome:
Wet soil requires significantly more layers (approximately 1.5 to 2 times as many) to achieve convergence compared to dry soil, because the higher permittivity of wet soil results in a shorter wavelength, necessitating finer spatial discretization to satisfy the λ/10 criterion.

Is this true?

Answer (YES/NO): NO